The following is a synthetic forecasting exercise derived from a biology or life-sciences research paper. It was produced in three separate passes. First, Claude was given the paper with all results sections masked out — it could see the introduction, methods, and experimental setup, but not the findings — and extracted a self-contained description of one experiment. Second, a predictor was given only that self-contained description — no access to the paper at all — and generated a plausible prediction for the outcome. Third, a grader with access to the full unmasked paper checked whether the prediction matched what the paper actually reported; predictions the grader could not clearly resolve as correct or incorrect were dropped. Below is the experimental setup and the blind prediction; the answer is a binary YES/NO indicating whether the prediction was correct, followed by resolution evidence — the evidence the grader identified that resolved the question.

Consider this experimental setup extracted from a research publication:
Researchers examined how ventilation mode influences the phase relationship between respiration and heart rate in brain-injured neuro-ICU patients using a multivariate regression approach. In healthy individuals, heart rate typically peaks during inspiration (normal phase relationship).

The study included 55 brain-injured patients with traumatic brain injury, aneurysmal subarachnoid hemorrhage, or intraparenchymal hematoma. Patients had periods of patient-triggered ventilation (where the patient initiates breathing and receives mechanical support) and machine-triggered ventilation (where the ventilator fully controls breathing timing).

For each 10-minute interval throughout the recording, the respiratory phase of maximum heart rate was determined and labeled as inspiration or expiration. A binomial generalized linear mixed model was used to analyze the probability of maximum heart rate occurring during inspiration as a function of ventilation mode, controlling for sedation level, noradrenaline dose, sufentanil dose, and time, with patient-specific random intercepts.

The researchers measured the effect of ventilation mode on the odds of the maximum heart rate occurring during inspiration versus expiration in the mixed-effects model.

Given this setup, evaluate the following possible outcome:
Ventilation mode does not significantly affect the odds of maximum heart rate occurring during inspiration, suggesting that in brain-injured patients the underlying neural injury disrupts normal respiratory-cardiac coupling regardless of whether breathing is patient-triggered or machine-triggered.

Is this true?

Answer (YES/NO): NO